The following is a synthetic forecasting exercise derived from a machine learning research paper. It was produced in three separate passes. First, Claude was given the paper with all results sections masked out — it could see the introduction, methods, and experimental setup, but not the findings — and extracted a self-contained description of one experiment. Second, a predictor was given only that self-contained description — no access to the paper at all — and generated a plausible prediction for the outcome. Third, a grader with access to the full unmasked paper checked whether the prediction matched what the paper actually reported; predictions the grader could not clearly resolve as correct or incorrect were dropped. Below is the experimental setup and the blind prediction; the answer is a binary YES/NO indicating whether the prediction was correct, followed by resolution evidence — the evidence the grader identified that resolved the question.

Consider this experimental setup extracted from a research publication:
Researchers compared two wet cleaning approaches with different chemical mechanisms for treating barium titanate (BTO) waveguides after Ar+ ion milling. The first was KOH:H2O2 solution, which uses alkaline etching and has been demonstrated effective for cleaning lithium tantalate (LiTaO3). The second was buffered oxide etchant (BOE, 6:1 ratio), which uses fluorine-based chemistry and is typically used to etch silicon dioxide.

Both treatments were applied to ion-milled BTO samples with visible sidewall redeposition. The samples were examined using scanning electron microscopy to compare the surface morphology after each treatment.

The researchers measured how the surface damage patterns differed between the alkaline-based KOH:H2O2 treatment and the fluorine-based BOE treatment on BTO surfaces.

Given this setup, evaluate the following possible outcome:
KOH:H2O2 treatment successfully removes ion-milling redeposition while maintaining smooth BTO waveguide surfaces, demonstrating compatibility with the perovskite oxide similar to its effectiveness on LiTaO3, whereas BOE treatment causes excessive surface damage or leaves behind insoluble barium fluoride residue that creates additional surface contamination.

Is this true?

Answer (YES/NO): NO